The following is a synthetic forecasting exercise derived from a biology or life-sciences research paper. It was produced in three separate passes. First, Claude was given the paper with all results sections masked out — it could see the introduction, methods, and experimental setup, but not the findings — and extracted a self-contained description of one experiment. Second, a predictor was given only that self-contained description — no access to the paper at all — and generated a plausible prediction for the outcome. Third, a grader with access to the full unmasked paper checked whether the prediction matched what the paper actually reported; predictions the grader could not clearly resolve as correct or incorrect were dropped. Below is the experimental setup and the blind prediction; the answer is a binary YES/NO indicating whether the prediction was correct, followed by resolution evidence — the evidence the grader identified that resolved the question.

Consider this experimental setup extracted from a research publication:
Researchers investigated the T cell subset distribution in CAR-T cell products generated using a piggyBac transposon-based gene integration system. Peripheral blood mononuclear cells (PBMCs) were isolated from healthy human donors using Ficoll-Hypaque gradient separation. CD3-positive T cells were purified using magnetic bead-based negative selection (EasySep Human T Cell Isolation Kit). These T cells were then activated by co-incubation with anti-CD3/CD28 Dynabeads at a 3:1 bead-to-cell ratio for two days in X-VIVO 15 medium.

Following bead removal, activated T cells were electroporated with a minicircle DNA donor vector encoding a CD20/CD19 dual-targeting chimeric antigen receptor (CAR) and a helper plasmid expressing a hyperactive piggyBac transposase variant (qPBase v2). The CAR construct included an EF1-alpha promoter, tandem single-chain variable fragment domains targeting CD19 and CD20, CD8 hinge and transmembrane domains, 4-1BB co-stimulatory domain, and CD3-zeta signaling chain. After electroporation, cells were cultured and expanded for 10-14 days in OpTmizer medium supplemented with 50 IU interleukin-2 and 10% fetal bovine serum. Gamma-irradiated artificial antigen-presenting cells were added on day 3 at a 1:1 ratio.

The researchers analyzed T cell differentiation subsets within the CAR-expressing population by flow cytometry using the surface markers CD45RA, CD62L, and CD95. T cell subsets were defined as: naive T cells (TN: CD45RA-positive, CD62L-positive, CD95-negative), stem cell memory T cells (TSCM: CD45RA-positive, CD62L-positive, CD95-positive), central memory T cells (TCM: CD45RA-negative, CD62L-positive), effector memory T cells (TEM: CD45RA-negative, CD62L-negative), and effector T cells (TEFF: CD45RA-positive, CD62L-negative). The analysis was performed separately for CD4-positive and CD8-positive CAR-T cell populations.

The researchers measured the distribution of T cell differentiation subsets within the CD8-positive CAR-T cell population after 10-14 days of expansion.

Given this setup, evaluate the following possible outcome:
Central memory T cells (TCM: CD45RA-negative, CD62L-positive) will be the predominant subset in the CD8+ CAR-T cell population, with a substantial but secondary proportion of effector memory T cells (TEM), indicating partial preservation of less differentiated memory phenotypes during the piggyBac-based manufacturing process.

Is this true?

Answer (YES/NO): NO